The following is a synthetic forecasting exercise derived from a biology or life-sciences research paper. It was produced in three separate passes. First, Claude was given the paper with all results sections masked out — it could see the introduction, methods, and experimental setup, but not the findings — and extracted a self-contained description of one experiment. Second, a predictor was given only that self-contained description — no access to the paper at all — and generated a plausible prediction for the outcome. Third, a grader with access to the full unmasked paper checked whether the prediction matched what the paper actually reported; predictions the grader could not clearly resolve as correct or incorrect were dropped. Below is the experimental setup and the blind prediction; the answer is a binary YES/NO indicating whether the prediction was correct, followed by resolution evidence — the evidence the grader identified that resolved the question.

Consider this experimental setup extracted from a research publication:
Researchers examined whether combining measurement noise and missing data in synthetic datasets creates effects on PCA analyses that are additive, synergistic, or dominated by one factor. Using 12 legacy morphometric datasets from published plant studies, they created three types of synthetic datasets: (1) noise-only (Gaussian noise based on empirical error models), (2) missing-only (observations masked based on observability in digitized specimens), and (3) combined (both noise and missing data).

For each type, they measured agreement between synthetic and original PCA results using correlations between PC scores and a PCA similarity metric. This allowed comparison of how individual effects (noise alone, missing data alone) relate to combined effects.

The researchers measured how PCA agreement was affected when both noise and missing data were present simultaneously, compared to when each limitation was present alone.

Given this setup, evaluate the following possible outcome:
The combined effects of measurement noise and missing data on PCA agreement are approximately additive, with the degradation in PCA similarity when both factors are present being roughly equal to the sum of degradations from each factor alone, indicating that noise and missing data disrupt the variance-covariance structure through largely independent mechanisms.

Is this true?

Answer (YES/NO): NO